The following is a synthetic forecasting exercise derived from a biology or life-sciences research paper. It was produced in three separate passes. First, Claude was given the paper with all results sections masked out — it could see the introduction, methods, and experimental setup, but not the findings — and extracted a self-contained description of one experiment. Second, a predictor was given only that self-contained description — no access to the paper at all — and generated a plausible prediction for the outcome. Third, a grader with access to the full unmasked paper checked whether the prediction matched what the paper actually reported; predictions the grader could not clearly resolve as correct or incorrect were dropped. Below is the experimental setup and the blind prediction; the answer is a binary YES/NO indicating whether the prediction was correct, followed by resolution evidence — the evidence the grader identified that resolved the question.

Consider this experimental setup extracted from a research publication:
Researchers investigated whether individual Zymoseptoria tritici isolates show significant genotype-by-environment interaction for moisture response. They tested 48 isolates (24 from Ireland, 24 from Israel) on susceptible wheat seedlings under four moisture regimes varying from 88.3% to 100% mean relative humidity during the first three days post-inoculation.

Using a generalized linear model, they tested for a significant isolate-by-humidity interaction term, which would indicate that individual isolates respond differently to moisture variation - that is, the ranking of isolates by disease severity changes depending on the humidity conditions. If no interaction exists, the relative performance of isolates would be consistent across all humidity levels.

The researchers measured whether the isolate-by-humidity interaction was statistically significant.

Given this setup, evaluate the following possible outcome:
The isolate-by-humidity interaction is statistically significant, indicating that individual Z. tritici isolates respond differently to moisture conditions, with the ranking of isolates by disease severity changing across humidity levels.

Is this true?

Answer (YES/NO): YES